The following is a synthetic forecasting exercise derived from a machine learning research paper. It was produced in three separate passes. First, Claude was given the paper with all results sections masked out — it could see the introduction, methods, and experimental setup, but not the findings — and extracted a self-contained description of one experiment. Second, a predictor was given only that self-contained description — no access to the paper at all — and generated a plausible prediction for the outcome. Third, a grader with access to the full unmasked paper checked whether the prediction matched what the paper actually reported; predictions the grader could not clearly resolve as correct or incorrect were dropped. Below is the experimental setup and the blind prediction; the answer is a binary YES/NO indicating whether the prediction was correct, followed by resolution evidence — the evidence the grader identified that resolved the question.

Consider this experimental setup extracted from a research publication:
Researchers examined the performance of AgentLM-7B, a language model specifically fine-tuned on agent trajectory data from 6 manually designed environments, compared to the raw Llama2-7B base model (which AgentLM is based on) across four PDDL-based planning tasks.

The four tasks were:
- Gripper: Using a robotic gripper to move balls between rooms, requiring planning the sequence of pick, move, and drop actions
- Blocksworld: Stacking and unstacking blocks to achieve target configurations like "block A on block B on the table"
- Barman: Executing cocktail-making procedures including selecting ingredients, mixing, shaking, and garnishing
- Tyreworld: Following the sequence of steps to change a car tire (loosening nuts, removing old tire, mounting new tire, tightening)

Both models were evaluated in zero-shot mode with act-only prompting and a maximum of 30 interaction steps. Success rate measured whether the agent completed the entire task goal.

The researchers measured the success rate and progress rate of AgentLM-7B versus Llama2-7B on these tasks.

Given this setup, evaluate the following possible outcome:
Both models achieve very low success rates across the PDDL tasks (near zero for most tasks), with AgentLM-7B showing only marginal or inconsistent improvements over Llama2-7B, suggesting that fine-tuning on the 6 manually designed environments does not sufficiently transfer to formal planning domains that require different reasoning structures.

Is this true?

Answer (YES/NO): YES